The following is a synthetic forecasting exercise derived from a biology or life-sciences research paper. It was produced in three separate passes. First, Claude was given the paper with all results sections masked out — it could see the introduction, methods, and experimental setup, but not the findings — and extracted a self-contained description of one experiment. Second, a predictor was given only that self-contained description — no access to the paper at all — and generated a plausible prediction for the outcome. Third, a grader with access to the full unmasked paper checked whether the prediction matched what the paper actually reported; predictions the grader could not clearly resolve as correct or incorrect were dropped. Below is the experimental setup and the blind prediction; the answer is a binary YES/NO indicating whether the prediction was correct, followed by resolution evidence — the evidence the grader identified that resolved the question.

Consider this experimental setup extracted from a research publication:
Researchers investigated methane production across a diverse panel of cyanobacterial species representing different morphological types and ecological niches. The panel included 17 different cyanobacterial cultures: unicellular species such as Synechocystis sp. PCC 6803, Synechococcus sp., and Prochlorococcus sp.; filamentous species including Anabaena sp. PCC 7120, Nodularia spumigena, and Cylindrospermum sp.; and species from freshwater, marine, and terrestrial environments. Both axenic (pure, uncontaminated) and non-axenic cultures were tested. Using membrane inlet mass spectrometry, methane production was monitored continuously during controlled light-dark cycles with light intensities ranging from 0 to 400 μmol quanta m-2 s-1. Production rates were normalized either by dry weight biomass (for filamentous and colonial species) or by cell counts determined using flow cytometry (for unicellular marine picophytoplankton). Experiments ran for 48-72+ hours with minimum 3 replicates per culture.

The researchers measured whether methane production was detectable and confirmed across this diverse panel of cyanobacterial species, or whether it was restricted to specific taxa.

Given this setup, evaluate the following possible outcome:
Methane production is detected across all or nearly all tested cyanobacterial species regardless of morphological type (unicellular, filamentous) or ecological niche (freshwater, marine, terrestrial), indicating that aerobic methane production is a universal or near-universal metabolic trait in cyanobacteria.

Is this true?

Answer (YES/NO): YES